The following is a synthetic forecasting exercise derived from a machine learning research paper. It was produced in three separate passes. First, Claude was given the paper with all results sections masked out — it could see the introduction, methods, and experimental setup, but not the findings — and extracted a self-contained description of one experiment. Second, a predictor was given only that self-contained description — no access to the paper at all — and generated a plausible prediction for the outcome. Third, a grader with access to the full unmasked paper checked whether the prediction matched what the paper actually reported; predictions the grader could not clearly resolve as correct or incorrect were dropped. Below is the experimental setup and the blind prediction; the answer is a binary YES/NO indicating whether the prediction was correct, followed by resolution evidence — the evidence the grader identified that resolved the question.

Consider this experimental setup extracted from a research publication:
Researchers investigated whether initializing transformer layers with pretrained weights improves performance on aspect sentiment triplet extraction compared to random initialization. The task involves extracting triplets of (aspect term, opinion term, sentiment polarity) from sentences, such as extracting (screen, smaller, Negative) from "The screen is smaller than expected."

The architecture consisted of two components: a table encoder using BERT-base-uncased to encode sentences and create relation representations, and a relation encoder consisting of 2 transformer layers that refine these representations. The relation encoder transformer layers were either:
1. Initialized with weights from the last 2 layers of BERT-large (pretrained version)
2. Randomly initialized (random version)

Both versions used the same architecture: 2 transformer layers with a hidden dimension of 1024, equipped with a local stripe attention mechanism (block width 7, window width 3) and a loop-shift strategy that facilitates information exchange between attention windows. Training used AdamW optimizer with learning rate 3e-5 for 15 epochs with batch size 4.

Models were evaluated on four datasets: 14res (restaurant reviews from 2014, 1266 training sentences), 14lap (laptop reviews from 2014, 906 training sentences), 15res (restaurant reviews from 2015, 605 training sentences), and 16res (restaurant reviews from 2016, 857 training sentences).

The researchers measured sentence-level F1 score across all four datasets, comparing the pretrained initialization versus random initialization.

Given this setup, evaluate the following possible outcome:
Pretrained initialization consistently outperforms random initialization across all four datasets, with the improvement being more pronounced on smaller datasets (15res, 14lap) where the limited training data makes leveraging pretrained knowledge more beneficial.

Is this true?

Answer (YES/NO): NO